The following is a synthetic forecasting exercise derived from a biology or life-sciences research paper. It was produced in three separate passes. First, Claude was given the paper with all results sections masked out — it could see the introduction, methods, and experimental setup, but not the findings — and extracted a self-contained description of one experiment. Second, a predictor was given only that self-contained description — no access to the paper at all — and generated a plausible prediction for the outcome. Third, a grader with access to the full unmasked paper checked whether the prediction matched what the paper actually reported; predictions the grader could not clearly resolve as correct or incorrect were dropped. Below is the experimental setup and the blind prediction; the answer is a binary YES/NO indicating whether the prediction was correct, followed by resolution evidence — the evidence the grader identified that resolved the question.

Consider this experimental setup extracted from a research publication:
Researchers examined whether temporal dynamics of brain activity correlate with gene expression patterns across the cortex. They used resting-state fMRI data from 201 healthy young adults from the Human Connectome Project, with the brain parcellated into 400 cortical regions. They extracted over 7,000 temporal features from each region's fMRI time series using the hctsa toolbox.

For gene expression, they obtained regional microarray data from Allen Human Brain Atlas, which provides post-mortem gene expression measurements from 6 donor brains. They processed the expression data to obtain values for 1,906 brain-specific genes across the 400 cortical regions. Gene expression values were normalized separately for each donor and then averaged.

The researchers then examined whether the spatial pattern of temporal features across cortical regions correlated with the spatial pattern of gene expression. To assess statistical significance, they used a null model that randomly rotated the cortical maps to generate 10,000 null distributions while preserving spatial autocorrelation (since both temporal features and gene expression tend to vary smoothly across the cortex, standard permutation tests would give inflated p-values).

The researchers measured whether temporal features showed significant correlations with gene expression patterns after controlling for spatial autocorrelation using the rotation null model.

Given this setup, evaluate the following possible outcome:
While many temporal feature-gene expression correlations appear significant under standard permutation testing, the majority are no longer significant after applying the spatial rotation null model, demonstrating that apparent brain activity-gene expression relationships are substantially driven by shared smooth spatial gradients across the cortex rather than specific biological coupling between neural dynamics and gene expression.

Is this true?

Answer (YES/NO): NO